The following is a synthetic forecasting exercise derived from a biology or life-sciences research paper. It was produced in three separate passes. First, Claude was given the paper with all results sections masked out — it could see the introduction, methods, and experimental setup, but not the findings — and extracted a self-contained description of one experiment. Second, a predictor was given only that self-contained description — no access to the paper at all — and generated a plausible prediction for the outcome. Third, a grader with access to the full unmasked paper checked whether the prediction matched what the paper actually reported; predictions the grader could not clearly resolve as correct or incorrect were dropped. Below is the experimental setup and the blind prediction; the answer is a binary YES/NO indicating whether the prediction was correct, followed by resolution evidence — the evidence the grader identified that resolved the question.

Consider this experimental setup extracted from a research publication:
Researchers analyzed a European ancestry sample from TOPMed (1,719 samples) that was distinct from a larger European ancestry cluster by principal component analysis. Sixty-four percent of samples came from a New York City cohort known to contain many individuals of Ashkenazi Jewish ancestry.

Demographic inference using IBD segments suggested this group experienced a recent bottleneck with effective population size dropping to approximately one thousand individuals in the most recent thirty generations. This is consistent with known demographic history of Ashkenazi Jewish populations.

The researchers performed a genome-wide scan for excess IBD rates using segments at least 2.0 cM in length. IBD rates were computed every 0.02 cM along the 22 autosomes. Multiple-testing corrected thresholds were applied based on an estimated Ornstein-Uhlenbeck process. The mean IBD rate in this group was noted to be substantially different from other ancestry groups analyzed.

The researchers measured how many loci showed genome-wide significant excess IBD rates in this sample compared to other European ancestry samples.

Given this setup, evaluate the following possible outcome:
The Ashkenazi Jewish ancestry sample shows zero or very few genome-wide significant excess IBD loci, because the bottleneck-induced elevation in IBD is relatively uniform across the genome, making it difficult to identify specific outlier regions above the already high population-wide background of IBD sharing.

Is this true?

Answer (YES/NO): YES